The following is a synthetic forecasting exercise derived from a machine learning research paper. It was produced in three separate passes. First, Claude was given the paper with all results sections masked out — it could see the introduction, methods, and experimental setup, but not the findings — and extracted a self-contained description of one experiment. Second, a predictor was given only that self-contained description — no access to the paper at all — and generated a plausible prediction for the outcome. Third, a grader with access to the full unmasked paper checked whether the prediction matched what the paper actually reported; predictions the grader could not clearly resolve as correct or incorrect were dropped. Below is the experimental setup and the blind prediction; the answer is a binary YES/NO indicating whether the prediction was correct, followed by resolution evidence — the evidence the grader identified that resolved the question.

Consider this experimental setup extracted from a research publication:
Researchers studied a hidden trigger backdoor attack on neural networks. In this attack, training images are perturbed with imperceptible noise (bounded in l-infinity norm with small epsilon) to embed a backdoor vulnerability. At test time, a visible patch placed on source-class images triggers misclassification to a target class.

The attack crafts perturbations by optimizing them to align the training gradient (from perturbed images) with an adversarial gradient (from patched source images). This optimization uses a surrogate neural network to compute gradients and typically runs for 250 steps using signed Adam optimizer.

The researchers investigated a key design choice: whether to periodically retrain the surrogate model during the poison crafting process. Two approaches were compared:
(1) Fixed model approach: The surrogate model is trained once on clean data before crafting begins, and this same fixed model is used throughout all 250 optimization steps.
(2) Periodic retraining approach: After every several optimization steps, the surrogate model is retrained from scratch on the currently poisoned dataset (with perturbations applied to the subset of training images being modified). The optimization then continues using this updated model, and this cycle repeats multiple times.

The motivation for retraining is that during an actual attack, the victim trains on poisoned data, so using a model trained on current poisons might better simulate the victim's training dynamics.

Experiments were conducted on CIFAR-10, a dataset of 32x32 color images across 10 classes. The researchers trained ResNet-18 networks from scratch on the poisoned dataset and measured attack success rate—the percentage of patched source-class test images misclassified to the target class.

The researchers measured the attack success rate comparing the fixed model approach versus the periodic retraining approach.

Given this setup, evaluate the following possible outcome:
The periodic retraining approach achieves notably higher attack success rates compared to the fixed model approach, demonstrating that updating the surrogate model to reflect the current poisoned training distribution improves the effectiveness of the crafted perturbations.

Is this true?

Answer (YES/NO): YES